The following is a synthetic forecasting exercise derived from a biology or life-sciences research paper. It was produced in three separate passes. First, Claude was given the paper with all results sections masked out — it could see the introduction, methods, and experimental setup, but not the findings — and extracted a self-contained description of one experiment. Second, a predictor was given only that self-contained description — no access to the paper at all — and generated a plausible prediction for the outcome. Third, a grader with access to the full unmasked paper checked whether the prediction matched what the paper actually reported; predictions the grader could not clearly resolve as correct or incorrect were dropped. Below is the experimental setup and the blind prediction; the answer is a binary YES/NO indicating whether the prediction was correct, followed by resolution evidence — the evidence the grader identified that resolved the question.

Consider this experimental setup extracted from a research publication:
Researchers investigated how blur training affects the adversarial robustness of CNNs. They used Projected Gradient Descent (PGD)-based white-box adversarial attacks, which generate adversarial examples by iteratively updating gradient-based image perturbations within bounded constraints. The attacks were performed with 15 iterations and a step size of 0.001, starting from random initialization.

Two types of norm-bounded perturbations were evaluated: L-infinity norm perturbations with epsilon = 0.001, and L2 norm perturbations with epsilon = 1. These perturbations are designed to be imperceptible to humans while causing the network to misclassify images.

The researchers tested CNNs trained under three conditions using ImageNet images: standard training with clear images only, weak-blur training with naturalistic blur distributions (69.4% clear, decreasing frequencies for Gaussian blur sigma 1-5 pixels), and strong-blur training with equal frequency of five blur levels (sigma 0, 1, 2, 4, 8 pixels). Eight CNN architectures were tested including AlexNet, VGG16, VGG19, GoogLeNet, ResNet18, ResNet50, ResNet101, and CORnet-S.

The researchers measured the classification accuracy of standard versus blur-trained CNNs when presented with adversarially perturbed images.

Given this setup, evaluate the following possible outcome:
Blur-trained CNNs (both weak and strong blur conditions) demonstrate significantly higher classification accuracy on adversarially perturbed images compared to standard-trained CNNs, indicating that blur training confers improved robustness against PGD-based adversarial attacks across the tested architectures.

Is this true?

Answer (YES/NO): NO